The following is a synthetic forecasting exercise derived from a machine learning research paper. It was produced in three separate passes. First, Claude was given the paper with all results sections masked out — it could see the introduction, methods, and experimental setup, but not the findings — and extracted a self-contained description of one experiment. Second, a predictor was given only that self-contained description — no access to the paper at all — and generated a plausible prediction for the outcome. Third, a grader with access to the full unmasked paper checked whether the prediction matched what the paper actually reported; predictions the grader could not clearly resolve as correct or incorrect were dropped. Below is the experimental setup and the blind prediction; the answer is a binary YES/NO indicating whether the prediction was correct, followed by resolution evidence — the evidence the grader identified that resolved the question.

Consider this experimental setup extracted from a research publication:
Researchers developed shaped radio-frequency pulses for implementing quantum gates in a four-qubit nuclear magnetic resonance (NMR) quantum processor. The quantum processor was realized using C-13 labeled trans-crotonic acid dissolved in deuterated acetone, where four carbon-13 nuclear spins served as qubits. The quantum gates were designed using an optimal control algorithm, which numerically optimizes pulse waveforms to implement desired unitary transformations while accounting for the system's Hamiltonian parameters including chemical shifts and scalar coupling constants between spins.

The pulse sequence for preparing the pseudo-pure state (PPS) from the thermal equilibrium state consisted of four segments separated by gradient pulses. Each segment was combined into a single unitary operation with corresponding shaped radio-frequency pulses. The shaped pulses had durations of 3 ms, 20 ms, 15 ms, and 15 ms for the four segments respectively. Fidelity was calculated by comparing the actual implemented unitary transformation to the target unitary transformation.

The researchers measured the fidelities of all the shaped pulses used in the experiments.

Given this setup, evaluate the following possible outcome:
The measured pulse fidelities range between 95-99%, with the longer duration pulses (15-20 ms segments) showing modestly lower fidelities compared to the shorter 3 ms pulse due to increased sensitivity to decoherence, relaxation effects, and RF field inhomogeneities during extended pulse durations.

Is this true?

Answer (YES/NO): NO